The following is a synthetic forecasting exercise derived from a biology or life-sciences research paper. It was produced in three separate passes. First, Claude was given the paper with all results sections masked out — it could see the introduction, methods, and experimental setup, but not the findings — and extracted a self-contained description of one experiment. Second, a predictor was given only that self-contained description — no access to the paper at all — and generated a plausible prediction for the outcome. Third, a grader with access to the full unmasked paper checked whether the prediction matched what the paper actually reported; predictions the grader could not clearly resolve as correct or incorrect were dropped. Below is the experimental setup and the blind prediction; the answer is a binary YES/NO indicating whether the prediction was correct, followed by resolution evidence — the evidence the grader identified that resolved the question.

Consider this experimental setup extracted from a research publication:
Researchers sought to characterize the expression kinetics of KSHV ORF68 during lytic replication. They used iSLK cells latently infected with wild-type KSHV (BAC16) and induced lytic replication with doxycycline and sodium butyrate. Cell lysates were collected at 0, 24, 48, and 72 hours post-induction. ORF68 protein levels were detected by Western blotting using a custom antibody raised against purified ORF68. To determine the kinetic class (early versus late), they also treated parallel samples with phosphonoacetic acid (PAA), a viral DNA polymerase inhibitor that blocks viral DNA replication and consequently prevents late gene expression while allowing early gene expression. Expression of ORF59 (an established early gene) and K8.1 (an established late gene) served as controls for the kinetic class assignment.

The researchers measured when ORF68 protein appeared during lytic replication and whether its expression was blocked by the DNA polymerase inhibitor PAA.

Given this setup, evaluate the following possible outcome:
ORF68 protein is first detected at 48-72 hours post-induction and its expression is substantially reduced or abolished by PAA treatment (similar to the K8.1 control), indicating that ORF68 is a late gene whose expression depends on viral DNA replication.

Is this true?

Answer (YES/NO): NO